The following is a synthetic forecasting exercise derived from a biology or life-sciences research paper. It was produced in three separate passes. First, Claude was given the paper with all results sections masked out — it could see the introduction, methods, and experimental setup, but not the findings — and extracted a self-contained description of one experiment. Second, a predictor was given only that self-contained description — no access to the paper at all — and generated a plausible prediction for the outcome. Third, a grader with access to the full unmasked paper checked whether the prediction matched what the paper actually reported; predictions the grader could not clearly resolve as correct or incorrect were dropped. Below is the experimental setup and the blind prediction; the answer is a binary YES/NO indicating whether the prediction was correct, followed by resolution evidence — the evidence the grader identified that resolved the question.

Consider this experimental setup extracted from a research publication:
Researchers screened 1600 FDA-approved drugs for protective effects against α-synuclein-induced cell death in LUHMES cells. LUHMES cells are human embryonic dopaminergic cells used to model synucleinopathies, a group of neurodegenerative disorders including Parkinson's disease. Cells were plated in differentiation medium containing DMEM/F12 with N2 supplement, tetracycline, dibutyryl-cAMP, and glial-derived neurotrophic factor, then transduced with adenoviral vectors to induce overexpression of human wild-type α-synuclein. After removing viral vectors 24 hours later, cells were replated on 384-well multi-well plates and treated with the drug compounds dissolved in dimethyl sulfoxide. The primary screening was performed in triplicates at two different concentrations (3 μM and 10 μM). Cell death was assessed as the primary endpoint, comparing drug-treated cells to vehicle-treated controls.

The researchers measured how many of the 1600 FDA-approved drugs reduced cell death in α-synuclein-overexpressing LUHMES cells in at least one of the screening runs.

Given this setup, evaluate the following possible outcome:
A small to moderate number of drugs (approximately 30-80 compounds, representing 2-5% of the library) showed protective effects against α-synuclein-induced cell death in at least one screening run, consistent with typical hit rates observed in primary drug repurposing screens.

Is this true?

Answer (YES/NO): YES